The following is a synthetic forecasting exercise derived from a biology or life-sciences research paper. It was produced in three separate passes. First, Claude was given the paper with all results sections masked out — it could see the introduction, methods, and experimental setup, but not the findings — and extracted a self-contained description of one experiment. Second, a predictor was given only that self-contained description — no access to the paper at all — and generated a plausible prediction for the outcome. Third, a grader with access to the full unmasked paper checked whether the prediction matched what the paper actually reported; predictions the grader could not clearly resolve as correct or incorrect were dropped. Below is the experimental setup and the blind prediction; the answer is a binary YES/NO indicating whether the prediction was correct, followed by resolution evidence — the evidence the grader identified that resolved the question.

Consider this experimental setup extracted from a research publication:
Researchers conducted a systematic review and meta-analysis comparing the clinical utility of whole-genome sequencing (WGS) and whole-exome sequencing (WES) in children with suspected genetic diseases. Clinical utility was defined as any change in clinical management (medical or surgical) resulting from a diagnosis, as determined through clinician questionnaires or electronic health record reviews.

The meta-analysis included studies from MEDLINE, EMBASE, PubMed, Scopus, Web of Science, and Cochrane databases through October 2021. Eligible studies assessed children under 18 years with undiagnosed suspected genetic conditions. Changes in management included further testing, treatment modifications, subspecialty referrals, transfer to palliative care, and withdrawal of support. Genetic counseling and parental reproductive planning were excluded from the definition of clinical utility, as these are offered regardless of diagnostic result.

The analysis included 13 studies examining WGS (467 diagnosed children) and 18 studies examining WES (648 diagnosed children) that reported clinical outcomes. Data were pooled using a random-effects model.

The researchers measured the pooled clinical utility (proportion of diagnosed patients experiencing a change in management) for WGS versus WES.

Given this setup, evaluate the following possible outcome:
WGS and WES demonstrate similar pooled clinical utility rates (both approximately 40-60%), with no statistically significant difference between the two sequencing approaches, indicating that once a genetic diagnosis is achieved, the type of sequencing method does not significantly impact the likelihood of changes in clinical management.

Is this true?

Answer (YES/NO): NO